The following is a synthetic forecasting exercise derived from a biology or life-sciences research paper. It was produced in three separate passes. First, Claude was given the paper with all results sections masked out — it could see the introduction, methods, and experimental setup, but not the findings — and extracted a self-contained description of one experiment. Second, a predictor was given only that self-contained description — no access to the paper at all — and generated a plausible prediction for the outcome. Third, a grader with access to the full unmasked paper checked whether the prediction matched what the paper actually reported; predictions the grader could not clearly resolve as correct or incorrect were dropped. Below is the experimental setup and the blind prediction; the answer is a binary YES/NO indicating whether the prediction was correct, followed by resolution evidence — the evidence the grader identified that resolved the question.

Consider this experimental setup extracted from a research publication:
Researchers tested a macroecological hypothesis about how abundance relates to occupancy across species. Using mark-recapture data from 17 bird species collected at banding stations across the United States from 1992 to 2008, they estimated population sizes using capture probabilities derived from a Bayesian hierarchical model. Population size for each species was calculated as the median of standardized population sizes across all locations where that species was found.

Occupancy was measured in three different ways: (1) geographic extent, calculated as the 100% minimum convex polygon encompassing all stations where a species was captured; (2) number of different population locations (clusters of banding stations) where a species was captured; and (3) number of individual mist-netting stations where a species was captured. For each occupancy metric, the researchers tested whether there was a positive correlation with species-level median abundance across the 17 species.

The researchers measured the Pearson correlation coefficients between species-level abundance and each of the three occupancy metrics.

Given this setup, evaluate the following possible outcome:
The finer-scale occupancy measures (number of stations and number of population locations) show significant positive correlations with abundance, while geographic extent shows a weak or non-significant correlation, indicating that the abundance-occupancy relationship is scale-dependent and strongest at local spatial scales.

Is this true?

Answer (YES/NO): NO